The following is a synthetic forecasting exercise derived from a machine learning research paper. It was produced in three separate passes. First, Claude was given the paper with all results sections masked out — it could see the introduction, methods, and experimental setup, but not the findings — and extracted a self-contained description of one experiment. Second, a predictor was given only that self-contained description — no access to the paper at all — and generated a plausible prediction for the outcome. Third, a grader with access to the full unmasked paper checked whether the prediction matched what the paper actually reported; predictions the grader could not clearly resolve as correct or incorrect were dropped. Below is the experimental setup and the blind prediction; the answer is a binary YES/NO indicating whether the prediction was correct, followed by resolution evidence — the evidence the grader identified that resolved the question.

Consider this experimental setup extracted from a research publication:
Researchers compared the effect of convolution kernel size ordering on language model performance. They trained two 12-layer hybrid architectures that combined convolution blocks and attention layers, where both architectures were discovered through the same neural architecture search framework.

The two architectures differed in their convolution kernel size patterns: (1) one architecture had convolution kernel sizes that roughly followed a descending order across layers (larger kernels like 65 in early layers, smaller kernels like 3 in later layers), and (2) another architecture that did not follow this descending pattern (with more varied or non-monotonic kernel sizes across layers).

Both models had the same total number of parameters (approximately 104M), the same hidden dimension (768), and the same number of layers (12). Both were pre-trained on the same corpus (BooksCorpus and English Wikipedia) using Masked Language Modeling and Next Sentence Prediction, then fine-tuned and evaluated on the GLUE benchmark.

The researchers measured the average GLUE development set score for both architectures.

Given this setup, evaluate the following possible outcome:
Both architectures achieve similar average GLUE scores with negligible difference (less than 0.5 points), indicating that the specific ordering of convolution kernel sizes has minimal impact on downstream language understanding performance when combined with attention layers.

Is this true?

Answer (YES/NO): NO